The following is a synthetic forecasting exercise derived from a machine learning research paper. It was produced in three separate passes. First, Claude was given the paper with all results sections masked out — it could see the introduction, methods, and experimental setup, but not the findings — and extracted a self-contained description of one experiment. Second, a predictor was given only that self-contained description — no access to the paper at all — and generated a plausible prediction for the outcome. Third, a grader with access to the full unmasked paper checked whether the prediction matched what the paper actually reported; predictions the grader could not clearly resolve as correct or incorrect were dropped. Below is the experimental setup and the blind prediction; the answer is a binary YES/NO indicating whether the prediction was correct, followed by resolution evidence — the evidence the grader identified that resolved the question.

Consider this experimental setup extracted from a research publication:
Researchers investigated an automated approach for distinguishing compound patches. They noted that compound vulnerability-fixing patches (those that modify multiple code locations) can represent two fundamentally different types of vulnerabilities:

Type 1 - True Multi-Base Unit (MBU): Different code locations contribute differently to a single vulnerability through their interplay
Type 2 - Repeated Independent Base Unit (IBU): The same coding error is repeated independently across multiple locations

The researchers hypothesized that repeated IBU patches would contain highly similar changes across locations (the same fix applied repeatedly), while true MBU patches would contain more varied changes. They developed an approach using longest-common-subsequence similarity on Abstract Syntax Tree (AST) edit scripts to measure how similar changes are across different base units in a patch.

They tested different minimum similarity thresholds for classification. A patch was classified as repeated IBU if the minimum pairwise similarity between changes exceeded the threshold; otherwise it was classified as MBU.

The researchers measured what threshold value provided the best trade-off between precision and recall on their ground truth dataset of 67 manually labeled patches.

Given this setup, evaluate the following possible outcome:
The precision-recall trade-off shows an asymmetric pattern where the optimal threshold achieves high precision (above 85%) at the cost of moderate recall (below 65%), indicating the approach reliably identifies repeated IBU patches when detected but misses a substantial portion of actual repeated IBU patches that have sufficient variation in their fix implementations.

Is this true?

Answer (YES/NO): NO